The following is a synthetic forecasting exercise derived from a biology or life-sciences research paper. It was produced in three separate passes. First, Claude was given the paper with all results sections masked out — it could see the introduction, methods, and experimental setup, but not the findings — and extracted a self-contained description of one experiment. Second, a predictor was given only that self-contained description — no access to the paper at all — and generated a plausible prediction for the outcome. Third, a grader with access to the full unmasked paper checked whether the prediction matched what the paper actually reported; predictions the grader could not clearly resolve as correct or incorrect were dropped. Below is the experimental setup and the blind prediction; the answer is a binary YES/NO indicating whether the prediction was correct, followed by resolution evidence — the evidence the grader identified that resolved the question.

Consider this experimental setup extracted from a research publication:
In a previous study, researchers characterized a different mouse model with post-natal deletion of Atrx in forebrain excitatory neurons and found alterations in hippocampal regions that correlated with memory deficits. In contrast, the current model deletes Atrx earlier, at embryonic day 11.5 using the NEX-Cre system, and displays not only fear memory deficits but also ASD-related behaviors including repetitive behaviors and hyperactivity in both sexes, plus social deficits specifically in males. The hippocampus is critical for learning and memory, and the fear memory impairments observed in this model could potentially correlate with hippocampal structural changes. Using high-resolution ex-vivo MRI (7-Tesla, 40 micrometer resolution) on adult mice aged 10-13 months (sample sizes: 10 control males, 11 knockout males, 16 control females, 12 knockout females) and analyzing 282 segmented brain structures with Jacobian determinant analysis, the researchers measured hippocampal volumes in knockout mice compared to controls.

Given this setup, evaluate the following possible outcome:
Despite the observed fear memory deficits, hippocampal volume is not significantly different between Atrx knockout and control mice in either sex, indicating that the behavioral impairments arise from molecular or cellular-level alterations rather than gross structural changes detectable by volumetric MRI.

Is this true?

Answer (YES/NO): NO